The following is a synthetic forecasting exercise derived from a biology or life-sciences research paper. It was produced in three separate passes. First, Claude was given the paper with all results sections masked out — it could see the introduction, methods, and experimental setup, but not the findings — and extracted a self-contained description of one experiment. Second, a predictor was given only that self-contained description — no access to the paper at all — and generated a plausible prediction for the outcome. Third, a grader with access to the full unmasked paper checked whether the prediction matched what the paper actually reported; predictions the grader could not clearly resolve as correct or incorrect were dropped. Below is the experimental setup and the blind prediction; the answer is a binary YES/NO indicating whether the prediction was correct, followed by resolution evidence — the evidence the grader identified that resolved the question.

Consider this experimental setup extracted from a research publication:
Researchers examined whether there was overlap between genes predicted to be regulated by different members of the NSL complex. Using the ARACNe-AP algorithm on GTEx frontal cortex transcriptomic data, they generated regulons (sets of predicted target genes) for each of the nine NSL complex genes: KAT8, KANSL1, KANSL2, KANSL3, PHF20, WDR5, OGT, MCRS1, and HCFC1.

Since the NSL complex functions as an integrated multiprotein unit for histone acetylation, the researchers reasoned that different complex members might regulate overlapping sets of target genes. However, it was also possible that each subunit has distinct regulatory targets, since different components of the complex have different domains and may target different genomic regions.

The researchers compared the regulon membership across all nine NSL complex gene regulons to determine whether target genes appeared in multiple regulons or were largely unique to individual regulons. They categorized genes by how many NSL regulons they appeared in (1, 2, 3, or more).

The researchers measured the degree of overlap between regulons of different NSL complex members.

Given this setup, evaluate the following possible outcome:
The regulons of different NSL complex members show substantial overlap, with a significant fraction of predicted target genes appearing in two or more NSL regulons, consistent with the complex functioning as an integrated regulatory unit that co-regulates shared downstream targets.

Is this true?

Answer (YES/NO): YES